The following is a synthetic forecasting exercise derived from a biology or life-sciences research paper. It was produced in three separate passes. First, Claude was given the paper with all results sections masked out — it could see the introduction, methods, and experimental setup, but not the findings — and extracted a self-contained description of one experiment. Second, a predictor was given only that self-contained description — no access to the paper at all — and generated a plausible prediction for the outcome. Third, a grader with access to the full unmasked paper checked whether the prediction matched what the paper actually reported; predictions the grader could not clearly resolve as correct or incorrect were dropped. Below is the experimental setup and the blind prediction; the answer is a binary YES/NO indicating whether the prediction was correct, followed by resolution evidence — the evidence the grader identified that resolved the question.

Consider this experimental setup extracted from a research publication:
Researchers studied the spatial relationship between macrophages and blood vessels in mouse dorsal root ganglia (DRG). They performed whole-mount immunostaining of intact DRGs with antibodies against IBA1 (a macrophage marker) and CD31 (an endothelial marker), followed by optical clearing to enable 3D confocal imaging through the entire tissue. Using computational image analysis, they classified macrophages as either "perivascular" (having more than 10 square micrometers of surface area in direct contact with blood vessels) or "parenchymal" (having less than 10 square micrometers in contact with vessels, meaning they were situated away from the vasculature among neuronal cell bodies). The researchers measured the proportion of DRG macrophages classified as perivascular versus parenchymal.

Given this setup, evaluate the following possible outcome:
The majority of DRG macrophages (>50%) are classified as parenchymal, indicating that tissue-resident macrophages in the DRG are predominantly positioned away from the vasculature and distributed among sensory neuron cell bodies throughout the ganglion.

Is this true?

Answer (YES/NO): NO